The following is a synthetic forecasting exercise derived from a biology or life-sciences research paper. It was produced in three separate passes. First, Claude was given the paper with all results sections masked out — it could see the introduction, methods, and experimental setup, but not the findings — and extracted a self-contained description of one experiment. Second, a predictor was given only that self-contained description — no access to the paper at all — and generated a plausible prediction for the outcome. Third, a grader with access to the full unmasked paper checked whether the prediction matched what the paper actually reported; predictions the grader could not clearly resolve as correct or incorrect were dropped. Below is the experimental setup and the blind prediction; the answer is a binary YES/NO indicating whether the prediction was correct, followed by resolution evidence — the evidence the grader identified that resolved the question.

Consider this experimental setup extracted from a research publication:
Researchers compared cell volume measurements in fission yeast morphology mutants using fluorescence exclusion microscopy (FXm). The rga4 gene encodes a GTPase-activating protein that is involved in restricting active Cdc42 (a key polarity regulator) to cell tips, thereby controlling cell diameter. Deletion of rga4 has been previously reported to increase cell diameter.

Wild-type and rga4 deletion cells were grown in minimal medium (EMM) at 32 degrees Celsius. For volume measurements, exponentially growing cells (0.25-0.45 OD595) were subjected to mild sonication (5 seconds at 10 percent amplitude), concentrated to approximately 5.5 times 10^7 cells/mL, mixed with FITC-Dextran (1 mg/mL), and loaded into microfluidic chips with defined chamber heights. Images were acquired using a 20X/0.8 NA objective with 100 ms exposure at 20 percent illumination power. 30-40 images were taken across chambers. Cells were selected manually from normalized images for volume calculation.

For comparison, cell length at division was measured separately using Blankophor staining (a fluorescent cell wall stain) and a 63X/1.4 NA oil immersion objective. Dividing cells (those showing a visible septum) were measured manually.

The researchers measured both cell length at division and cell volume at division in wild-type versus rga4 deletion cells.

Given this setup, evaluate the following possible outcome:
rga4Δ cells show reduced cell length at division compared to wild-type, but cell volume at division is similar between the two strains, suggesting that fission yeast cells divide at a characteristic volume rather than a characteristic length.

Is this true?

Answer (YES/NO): NO